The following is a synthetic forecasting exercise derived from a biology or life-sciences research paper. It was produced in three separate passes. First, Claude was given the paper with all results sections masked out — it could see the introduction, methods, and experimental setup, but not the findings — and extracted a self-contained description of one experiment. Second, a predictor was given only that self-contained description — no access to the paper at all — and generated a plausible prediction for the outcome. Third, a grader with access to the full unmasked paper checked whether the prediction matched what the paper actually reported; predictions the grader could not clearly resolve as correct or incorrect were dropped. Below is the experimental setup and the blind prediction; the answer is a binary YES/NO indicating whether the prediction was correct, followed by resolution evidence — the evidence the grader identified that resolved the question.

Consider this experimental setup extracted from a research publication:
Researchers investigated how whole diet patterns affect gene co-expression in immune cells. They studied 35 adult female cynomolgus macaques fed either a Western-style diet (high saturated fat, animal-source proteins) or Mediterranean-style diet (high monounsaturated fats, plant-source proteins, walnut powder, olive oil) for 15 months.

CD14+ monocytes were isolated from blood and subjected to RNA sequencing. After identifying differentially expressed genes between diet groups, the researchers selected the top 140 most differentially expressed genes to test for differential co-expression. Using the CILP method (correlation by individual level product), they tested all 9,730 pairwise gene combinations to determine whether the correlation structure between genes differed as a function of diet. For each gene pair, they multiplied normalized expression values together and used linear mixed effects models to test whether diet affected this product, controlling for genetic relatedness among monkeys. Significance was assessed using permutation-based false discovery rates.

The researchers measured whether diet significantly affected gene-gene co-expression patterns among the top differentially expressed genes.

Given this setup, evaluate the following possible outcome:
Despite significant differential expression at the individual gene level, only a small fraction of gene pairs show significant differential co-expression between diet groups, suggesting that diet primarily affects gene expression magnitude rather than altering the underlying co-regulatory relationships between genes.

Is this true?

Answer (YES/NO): NO